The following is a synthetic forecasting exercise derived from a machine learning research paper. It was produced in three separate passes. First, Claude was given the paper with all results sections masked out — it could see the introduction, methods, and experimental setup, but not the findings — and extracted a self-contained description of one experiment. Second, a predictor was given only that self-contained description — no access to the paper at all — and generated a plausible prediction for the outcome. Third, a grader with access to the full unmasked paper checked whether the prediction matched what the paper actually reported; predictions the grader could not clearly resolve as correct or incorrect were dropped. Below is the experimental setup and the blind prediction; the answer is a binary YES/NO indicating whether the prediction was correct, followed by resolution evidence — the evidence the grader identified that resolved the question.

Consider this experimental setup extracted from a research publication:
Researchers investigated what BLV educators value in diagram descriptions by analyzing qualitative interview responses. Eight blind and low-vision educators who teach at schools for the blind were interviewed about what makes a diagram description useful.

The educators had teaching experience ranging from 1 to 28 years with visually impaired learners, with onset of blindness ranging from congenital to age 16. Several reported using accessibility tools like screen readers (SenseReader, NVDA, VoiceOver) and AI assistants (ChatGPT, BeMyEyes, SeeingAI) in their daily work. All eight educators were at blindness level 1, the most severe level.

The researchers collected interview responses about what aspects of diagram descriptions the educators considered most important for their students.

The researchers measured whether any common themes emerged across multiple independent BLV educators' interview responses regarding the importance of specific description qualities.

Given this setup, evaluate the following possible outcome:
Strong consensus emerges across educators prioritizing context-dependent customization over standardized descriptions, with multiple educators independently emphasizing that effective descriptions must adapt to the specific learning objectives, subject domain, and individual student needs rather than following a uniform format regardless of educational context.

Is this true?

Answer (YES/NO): NO